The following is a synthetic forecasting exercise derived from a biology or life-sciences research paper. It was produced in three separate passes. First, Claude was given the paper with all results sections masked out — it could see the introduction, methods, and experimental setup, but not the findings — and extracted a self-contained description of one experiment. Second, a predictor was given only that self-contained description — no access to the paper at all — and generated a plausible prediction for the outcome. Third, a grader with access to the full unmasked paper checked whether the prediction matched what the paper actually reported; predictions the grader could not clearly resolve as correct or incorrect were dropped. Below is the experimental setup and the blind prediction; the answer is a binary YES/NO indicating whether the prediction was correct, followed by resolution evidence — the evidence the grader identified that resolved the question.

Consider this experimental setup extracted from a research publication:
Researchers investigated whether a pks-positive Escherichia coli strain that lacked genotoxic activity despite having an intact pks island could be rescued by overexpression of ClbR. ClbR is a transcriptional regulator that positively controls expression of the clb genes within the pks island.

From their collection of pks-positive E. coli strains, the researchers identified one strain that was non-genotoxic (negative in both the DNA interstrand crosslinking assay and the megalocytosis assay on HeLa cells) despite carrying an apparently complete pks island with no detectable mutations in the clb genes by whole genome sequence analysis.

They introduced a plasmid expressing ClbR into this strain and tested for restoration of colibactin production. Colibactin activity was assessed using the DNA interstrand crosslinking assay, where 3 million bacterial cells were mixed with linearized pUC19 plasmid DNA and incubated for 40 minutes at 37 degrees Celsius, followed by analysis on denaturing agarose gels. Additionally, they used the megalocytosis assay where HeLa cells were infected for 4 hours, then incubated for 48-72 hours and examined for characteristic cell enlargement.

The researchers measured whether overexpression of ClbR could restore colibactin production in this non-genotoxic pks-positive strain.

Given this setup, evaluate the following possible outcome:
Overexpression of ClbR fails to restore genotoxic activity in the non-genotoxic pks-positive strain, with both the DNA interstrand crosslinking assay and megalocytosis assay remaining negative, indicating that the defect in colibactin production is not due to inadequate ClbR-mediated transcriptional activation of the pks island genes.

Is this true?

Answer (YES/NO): NO